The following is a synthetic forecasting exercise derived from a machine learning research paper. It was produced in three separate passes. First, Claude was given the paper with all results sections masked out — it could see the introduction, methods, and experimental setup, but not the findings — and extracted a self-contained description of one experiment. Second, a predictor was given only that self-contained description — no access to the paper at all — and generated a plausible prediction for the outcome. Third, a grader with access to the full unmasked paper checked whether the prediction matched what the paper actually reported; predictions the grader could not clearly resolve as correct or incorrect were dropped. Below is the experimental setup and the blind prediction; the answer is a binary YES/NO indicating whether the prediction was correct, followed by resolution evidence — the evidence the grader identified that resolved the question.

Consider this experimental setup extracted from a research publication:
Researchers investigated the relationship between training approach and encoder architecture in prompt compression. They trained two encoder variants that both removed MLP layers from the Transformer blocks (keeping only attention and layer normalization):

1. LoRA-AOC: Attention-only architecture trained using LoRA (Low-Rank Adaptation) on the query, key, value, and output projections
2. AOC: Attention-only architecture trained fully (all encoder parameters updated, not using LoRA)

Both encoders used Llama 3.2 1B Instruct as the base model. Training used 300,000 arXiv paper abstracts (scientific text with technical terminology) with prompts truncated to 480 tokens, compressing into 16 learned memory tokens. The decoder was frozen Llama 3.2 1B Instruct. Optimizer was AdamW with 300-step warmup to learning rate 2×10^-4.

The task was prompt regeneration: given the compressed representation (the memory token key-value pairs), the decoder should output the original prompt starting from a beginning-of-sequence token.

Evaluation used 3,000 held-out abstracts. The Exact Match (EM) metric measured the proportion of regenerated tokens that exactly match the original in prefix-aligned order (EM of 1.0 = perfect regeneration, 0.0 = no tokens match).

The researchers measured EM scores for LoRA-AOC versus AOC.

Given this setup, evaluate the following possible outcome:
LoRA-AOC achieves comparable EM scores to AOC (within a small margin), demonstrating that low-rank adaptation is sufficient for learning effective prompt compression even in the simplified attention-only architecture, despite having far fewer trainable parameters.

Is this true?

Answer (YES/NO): NO